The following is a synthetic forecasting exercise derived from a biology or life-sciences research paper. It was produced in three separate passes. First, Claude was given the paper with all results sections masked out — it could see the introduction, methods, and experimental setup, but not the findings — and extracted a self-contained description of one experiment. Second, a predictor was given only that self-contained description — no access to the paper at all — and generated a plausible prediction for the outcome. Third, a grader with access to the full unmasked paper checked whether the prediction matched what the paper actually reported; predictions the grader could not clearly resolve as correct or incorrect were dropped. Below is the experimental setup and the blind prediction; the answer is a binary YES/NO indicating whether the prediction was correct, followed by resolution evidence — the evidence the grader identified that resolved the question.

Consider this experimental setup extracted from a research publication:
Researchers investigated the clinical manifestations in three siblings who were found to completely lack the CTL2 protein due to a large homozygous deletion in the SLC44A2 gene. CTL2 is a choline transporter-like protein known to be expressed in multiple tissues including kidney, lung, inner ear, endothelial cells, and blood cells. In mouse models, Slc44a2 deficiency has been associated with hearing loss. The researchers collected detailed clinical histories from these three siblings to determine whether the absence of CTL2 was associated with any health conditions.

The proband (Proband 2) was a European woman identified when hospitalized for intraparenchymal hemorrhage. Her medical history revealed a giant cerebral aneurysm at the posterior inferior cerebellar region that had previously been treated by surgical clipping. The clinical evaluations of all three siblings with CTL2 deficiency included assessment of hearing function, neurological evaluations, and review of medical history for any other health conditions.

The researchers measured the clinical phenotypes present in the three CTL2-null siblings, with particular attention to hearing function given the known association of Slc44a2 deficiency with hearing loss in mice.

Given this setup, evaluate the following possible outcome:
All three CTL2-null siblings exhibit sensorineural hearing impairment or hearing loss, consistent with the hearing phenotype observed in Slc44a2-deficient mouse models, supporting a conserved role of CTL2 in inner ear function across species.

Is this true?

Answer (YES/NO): YES